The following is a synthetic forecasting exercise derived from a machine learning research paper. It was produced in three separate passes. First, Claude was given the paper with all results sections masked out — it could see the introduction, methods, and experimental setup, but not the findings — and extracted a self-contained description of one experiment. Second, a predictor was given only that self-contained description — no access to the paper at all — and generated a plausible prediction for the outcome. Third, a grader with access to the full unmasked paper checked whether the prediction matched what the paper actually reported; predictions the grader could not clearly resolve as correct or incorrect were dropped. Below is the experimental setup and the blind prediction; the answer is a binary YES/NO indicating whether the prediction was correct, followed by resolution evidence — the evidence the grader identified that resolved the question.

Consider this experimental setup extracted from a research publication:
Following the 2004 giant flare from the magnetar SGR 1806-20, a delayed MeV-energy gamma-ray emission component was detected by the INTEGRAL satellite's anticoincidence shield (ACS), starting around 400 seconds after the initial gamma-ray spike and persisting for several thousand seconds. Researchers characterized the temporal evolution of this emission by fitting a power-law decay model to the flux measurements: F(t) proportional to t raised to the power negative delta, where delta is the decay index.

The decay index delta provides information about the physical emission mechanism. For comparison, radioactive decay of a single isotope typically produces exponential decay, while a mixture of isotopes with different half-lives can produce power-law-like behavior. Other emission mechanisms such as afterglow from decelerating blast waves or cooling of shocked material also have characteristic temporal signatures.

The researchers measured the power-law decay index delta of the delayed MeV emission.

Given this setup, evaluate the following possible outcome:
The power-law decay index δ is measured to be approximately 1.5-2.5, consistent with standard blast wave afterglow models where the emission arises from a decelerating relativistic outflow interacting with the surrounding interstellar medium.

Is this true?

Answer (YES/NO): NO